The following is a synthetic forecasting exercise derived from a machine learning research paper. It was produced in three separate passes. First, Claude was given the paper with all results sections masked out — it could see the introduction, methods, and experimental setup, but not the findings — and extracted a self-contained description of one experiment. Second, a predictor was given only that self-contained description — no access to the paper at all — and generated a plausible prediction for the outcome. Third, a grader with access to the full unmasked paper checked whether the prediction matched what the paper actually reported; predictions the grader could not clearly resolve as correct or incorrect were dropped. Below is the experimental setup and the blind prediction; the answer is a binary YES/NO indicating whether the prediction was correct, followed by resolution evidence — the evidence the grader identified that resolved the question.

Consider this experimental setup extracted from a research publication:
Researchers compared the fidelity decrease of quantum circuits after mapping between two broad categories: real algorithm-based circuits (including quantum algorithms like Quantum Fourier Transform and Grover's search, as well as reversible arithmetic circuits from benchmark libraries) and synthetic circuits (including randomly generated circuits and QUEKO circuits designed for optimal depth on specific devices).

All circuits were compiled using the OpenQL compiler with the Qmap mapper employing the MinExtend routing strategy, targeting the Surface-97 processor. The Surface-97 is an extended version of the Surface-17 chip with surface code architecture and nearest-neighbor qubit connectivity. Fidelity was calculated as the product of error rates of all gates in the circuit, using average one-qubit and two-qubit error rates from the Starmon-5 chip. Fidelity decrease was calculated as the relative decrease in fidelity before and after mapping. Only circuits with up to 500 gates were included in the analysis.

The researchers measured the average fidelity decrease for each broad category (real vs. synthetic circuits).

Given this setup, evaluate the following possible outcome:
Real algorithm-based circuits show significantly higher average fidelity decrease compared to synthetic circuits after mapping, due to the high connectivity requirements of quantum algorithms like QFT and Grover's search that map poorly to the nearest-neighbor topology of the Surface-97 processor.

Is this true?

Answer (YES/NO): NO